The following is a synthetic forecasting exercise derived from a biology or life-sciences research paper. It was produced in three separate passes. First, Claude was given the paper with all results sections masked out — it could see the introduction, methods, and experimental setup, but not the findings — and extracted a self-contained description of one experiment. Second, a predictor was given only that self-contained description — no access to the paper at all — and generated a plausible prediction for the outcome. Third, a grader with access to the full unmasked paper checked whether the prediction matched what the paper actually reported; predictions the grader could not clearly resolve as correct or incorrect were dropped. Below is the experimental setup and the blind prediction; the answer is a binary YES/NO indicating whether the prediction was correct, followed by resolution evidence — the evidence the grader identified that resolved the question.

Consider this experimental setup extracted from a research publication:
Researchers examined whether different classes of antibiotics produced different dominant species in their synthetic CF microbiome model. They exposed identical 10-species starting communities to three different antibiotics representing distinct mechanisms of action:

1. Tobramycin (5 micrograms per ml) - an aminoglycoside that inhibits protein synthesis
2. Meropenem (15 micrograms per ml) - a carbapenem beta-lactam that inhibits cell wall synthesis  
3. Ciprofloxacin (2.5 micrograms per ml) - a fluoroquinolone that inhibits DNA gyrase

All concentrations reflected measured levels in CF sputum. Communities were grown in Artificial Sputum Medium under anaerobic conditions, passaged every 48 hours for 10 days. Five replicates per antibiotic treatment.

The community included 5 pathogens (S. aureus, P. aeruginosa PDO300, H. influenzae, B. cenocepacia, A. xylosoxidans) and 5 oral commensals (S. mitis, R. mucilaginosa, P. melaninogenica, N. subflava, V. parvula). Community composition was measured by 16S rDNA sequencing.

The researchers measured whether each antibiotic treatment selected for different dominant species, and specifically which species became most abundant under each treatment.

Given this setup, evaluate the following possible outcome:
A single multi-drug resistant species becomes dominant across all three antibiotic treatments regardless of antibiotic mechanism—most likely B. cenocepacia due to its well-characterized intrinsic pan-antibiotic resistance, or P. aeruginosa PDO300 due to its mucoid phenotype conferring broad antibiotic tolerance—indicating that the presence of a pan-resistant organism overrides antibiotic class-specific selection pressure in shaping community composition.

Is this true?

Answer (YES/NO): NO